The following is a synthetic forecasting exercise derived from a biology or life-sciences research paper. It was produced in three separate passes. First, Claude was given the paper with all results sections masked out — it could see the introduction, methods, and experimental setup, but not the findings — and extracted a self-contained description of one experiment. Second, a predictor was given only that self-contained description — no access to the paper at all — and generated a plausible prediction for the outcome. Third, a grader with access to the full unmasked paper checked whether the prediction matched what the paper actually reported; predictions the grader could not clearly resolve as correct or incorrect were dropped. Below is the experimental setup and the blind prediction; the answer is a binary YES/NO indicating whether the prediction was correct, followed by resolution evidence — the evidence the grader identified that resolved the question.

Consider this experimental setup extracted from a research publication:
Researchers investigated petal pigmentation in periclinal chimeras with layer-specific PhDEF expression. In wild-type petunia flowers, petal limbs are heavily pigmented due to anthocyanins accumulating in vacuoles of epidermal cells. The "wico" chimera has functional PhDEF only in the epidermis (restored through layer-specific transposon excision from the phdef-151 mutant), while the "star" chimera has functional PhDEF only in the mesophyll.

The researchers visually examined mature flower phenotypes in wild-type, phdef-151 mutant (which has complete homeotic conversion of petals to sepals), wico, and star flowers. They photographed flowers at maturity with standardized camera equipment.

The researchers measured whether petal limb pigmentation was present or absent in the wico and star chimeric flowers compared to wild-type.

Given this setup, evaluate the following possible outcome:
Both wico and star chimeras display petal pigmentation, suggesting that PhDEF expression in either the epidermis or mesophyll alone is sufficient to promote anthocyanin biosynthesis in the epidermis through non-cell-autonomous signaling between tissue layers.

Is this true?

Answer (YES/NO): NO